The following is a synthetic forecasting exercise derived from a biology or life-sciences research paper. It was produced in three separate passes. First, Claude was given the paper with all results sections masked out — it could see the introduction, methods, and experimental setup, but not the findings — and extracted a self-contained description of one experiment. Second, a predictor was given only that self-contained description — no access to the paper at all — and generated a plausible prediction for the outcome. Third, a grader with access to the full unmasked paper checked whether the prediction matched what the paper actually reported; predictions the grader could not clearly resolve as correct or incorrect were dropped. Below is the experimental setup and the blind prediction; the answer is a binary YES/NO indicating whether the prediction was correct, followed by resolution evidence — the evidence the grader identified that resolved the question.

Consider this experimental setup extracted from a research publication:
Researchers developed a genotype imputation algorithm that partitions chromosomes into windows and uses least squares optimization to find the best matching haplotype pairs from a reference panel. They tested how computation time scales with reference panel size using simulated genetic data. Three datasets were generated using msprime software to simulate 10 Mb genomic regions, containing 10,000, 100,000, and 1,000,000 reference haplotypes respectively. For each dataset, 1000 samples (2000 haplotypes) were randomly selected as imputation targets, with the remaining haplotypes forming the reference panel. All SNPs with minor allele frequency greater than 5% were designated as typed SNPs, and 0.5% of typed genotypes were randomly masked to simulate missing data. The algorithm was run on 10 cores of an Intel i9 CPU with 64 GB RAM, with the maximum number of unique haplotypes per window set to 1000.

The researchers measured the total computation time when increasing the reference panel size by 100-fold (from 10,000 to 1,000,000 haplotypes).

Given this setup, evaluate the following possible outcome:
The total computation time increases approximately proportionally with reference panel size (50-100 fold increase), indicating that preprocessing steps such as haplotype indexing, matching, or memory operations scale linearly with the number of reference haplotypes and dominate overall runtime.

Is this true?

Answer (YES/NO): NO